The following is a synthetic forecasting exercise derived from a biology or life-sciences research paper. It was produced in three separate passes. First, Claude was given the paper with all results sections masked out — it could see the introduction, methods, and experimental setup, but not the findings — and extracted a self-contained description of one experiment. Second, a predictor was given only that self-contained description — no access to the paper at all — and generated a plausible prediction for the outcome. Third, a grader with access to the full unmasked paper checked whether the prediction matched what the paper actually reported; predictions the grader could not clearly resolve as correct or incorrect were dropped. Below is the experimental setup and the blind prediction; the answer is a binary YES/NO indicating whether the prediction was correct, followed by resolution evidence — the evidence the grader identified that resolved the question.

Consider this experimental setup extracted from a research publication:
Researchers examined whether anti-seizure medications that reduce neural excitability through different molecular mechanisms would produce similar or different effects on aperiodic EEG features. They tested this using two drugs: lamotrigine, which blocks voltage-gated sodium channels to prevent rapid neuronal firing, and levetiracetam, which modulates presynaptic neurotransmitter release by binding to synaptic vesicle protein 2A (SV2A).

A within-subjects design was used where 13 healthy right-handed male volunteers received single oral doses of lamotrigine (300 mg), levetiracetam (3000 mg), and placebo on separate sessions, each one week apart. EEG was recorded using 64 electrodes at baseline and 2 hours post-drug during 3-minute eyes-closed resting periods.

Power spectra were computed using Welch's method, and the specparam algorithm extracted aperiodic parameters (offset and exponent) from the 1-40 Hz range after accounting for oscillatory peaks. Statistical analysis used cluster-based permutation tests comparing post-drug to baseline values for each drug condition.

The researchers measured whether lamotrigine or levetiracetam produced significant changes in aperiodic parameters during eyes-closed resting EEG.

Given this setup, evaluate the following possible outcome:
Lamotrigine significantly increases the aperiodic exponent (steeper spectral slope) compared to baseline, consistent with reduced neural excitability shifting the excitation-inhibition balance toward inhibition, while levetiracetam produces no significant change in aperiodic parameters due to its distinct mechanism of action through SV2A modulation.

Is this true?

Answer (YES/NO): NO